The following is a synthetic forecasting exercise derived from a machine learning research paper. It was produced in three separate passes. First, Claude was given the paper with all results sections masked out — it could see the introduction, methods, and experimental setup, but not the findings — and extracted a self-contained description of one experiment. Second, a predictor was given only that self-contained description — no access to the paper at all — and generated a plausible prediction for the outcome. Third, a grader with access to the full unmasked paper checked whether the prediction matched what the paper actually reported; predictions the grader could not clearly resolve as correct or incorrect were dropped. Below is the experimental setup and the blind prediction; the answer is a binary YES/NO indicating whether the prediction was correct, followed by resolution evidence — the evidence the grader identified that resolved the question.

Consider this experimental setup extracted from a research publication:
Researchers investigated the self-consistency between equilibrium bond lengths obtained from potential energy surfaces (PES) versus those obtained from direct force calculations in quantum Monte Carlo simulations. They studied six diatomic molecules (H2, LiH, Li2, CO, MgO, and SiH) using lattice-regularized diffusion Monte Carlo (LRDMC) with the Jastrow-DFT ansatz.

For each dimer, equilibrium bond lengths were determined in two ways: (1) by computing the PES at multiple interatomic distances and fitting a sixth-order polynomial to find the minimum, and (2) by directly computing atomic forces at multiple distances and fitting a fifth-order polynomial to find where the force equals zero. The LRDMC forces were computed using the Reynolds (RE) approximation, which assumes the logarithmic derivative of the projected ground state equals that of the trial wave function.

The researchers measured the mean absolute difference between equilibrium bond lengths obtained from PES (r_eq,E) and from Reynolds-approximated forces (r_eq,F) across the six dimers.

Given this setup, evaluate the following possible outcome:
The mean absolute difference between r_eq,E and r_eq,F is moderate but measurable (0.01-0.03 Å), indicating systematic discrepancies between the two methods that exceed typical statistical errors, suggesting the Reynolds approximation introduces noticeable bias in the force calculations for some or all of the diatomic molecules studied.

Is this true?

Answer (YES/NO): NO